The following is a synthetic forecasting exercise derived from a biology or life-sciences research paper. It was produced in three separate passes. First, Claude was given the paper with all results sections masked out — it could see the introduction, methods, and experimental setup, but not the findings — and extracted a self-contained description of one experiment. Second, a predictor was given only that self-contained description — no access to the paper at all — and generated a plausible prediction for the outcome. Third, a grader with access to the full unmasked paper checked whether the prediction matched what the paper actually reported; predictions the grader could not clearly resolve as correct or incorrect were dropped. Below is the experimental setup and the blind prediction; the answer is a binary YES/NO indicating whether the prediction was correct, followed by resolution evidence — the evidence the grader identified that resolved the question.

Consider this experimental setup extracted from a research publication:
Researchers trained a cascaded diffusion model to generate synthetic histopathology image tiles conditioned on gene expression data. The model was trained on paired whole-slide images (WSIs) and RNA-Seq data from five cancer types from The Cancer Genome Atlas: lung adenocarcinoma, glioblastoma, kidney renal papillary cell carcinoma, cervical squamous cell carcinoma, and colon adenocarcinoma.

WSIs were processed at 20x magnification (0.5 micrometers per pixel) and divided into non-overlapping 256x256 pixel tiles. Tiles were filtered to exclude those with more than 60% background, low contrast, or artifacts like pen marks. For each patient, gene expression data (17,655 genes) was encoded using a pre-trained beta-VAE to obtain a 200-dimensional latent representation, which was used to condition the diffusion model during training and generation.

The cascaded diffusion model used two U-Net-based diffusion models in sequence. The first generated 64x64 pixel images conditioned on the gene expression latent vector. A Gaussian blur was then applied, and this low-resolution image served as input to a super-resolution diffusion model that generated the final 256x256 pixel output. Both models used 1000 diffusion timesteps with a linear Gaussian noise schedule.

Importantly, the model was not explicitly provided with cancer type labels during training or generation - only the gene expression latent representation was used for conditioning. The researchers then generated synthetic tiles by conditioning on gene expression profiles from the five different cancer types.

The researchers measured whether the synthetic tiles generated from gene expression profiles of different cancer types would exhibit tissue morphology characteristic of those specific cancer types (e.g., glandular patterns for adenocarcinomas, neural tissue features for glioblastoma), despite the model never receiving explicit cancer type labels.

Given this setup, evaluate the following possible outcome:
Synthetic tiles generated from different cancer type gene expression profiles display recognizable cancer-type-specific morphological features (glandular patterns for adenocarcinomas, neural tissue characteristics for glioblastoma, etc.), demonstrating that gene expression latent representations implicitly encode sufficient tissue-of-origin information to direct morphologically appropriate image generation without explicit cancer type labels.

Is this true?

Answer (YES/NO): YES